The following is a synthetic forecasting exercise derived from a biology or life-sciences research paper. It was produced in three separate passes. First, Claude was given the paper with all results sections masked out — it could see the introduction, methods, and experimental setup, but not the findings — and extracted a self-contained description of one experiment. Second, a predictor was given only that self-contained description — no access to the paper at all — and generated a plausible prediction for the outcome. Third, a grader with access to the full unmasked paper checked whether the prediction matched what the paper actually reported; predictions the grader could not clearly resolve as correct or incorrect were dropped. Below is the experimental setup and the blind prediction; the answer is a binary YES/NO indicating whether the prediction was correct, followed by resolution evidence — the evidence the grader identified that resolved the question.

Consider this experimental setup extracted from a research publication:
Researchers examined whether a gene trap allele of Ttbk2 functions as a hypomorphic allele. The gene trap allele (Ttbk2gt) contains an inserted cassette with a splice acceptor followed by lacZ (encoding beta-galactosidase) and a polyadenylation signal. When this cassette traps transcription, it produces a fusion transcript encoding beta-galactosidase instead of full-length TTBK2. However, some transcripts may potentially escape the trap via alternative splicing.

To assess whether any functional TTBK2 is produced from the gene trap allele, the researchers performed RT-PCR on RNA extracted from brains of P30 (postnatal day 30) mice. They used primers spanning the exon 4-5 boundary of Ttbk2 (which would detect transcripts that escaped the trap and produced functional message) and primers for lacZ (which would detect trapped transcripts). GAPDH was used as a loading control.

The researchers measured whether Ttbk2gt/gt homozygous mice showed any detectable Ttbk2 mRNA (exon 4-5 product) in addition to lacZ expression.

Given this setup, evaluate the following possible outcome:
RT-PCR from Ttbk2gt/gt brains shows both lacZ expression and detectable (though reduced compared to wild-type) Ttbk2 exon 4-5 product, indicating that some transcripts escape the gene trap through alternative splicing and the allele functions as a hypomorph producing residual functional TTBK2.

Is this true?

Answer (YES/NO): YES